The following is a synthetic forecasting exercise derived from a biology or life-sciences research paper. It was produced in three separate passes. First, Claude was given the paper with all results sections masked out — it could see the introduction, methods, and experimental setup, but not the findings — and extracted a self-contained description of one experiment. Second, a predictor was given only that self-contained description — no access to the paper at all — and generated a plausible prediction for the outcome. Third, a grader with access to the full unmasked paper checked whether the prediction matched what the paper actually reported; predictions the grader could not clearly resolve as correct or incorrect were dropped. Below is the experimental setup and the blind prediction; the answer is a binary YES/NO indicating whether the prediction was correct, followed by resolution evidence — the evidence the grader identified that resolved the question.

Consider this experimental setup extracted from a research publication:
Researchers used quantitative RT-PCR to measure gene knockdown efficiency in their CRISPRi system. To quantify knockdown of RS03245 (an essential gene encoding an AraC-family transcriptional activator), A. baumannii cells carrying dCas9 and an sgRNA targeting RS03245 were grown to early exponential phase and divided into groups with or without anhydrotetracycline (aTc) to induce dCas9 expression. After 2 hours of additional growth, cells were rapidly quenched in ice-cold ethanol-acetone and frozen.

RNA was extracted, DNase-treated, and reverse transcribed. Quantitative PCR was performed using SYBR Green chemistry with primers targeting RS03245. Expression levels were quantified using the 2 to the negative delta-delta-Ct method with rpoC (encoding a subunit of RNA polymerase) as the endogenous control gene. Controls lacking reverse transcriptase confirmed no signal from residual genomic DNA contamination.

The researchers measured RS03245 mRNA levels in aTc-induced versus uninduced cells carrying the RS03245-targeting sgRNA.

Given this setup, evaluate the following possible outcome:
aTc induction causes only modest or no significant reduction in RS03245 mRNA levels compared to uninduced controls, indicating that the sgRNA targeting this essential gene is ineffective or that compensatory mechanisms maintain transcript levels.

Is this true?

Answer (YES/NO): NO